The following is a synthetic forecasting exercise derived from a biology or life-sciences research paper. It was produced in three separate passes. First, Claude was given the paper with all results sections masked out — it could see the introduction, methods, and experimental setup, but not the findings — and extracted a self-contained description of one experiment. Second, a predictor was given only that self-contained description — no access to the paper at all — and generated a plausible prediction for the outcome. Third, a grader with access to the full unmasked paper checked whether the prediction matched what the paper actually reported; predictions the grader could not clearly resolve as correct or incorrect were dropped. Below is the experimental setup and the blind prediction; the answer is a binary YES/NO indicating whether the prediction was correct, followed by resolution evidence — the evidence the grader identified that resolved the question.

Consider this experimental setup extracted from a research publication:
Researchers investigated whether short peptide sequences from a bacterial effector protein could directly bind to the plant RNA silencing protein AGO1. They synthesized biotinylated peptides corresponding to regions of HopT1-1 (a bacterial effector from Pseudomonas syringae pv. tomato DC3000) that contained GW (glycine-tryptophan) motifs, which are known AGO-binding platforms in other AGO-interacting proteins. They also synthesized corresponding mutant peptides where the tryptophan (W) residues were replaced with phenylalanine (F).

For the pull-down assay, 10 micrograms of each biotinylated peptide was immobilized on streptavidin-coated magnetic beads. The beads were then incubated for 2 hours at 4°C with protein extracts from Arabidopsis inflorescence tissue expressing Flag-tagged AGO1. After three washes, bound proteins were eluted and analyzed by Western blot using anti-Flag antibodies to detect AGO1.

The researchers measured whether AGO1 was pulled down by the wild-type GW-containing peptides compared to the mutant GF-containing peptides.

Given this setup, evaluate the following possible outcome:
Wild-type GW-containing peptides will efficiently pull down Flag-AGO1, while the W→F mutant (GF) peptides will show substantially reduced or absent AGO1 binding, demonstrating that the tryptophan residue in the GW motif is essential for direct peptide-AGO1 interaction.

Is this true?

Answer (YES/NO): YES